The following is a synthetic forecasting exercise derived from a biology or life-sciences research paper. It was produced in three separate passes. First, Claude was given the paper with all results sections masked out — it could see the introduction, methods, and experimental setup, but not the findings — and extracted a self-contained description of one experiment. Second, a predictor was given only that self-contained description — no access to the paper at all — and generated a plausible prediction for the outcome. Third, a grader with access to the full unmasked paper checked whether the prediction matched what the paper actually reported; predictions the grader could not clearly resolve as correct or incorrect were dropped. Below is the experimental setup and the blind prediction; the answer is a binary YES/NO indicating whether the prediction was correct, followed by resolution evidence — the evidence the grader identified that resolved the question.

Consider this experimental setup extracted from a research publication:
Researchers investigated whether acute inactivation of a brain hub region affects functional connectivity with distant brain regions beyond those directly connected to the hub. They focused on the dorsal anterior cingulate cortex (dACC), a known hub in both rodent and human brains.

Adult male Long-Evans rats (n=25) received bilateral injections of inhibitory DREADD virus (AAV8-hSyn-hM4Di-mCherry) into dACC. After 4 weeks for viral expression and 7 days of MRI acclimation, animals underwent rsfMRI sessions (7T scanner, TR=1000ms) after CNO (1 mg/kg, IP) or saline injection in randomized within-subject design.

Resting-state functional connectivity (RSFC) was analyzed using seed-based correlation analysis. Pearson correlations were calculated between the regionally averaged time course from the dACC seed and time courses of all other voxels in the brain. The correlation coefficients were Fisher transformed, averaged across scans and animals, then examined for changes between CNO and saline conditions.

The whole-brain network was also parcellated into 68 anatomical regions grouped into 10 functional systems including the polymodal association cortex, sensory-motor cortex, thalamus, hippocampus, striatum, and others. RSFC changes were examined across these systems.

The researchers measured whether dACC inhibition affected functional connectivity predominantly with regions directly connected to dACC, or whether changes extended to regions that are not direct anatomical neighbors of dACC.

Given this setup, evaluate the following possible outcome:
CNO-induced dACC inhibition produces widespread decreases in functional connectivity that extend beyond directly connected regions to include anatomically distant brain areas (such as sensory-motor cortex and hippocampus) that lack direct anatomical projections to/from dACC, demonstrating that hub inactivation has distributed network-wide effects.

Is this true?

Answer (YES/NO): YES